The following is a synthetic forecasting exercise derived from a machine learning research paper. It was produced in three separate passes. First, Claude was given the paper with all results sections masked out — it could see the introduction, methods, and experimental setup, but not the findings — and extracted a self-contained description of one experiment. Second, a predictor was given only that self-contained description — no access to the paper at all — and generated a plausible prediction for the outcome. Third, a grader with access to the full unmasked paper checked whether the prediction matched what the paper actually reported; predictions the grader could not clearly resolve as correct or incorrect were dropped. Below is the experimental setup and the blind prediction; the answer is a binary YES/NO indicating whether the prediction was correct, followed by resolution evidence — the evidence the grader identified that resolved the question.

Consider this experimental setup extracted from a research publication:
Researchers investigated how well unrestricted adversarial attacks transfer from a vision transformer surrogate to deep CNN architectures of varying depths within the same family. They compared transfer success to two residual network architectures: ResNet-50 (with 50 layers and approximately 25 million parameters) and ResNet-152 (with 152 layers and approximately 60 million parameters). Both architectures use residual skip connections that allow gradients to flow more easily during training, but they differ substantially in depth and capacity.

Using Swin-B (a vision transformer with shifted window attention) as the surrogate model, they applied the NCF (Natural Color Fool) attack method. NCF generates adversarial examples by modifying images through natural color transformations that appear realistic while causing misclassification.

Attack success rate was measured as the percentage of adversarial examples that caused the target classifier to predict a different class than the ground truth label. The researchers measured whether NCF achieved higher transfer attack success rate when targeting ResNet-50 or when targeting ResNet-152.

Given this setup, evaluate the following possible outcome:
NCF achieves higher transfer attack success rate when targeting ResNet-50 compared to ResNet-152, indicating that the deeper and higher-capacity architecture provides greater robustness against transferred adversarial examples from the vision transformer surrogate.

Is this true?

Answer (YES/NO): YES